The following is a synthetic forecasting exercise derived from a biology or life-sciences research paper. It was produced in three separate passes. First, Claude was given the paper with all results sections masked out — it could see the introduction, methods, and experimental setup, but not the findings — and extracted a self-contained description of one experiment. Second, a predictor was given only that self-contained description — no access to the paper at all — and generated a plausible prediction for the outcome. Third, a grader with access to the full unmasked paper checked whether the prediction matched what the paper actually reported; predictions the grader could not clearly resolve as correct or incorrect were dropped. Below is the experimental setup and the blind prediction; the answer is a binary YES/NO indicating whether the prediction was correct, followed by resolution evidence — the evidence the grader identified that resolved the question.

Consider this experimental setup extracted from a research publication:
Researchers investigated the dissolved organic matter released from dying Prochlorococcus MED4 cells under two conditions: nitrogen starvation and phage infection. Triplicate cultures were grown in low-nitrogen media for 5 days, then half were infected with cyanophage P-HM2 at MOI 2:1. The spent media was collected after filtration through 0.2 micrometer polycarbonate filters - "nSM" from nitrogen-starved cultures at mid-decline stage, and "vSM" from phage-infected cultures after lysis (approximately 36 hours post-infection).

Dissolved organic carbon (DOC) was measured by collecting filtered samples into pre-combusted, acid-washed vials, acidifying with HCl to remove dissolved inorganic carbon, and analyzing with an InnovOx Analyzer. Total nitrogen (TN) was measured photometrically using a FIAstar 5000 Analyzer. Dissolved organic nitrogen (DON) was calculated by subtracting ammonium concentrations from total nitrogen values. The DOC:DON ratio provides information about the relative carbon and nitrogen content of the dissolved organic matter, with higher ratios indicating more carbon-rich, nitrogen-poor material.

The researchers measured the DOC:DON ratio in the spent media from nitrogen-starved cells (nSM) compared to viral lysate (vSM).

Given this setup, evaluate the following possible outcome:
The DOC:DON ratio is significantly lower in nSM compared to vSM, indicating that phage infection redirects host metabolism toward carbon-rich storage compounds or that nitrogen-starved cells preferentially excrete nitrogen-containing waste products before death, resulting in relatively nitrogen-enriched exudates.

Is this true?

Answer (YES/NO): NO